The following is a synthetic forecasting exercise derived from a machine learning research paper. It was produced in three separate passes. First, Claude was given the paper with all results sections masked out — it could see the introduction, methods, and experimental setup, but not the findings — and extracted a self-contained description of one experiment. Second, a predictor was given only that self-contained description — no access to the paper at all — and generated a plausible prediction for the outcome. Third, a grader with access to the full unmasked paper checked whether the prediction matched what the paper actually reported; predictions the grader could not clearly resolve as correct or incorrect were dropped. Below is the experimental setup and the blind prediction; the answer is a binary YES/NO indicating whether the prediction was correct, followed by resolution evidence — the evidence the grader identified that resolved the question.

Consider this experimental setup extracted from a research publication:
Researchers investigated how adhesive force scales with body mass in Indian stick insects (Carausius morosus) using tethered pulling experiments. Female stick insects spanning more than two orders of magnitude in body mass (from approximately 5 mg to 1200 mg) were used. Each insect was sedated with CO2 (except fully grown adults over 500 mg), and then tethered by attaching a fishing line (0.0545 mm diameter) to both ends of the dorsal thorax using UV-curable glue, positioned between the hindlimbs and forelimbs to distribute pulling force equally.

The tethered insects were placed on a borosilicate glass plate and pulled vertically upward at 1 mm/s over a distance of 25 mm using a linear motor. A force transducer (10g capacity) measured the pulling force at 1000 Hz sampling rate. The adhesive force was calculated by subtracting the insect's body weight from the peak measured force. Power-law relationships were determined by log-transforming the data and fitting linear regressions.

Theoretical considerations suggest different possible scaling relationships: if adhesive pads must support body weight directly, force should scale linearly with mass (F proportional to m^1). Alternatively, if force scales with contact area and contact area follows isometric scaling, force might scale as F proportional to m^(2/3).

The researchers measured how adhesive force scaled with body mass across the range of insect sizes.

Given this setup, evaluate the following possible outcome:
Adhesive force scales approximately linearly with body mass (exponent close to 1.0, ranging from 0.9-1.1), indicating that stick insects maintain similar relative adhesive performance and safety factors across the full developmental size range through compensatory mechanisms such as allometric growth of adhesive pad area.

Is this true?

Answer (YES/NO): NO